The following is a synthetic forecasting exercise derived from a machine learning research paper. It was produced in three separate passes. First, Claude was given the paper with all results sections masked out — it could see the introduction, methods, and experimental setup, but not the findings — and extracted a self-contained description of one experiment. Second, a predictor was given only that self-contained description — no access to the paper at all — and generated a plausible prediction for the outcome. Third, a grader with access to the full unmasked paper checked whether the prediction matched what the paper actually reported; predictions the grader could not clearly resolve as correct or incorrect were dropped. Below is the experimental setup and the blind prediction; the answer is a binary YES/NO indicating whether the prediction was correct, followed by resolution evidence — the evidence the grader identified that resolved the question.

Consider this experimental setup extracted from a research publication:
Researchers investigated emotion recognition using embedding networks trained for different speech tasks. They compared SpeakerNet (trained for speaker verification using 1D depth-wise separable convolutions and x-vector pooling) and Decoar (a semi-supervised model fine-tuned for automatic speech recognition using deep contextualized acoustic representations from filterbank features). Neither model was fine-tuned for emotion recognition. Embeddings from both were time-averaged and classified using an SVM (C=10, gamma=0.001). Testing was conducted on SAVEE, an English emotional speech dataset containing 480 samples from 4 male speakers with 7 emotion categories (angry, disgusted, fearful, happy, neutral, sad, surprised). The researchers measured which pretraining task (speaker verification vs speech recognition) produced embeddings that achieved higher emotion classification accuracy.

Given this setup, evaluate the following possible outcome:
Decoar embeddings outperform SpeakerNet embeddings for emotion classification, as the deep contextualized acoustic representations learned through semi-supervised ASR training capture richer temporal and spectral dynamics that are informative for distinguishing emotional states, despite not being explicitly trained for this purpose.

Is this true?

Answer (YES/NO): NO